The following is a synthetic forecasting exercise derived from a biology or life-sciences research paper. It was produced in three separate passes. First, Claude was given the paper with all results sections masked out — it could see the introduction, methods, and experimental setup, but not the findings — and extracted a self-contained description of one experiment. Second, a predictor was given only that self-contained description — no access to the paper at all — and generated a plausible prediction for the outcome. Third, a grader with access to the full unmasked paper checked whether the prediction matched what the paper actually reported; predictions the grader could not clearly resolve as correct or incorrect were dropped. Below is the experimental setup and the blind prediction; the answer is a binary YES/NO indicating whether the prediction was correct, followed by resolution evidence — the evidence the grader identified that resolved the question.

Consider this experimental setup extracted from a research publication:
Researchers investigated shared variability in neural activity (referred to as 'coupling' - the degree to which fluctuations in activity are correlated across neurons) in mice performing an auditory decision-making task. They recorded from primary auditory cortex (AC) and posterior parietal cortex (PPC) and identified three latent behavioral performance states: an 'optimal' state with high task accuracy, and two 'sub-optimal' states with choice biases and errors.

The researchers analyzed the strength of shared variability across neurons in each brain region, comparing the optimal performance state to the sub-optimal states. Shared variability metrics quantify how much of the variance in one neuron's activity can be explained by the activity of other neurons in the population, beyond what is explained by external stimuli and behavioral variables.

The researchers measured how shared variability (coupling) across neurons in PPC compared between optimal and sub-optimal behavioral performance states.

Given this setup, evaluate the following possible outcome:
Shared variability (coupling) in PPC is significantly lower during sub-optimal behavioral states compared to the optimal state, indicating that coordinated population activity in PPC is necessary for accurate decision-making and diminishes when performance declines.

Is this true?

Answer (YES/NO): YES